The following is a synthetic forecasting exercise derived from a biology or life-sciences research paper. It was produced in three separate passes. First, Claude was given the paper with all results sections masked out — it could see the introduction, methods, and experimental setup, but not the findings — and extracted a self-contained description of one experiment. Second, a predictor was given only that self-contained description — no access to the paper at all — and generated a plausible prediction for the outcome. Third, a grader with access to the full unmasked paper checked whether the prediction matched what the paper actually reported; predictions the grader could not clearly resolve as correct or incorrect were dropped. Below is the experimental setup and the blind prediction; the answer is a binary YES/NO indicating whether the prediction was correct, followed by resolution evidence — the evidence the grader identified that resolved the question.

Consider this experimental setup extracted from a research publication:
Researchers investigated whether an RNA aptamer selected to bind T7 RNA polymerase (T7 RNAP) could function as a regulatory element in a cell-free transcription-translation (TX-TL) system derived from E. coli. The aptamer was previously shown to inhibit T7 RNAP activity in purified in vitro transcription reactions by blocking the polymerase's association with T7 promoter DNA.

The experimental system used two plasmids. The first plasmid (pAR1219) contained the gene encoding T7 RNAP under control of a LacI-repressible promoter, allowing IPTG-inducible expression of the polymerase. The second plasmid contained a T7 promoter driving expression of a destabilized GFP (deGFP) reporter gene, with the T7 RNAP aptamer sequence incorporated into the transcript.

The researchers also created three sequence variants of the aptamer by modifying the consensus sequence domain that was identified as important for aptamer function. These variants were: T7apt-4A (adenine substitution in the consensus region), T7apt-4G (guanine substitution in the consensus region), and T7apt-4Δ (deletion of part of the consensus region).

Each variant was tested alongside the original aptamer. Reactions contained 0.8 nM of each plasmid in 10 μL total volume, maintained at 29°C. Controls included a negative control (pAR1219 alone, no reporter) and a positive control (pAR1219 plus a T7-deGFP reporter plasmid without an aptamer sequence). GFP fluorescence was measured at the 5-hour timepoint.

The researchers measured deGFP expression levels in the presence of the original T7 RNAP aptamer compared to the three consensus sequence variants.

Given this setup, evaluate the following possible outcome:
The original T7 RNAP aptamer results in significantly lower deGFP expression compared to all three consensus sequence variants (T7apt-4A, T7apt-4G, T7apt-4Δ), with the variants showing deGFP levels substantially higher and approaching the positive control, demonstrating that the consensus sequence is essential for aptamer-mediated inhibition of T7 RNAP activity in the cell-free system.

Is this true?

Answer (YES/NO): YES